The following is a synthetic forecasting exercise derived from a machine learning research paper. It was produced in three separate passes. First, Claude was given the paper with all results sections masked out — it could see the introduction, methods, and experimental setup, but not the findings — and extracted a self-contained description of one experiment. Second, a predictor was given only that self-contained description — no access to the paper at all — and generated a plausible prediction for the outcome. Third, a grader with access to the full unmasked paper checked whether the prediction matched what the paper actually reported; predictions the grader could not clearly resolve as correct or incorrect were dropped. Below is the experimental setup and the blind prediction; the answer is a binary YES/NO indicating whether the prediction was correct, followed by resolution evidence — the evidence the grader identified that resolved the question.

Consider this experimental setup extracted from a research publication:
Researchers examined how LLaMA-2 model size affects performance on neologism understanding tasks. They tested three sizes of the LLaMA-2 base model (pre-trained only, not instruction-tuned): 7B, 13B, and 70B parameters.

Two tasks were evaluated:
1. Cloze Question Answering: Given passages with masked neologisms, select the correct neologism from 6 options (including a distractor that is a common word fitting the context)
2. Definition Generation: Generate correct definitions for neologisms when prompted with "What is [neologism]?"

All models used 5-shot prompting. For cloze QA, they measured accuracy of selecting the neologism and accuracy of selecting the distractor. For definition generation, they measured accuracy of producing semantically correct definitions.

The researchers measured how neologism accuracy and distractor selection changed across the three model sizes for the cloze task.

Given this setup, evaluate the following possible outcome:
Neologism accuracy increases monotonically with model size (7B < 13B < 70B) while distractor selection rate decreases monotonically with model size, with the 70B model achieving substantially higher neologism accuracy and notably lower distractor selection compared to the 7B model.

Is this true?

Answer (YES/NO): NO